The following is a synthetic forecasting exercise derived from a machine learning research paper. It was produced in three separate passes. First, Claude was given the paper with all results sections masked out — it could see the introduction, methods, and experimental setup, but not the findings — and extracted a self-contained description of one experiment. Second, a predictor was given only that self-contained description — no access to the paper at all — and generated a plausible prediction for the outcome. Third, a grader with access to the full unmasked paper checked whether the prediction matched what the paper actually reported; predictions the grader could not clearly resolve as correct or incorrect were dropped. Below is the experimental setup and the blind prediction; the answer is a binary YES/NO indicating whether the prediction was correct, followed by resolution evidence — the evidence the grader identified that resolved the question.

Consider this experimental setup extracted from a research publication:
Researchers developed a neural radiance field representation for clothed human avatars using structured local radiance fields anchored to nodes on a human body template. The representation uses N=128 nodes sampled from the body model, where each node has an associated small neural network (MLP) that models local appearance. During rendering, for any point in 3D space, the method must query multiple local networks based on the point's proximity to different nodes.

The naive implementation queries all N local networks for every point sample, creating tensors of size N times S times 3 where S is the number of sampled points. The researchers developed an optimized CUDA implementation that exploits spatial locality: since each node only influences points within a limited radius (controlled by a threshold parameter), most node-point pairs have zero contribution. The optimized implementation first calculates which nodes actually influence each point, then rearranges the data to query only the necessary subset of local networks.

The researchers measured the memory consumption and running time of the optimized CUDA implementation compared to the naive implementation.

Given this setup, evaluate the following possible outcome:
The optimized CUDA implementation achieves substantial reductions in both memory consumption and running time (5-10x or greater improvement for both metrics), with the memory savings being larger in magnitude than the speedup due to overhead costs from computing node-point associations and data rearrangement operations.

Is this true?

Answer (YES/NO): NO